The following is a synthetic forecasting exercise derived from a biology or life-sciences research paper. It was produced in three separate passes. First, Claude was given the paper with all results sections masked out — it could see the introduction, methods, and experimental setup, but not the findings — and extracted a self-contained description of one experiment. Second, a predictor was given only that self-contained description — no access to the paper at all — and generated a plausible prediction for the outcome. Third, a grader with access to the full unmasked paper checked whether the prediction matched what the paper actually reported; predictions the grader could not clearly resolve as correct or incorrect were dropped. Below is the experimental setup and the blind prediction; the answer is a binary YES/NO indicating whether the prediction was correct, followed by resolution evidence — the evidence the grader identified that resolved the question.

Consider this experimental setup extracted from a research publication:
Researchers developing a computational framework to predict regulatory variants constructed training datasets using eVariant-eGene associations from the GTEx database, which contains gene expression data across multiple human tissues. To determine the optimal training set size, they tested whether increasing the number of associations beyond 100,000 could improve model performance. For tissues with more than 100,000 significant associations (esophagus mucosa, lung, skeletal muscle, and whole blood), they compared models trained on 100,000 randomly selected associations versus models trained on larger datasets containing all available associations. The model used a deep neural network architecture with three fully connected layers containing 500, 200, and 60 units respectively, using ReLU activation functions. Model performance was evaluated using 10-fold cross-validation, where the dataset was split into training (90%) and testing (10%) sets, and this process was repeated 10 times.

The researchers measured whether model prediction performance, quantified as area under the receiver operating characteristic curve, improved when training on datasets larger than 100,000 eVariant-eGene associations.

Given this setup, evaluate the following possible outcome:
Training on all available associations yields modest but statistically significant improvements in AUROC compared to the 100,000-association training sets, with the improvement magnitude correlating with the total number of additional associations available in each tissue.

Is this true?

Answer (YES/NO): NO